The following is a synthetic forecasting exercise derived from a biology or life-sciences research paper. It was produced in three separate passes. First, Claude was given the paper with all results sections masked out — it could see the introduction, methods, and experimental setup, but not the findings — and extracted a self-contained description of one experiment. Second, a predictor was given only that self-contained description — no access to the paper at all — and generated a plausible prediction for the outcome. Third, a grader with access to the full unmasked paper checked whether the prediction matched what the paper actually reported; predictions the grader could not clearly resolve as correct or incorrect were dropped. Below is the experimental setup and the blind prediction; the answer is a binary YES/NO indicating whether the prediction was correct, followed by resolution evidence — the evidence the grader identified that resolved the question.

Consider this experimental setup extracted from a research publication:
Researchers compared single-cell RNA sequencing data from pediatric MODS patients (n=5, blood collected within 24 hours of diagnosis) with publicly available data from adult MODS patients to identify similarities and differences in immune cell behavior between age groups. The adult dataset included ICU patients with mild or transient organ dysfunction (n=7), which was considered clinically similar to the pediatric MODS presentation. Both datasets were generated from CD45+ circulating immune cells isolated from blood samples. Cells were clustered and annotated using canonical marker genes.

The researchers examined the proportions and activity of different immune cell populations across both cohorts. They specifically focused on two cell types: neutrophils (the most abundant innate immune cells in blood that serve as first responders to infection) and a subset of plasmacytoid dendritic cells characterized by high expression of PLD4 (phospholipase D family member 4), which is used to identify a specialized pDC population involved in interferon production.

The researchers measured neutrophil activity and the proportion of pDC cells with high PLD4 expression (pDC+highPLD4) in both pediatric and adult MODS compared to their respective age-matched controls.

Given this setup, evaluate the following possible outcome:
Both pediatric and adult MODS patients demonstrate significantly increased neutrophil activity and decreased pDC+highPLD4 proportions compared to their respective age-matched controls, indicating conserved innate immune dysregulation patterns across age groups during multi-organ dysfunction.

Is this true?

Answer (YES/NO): YES